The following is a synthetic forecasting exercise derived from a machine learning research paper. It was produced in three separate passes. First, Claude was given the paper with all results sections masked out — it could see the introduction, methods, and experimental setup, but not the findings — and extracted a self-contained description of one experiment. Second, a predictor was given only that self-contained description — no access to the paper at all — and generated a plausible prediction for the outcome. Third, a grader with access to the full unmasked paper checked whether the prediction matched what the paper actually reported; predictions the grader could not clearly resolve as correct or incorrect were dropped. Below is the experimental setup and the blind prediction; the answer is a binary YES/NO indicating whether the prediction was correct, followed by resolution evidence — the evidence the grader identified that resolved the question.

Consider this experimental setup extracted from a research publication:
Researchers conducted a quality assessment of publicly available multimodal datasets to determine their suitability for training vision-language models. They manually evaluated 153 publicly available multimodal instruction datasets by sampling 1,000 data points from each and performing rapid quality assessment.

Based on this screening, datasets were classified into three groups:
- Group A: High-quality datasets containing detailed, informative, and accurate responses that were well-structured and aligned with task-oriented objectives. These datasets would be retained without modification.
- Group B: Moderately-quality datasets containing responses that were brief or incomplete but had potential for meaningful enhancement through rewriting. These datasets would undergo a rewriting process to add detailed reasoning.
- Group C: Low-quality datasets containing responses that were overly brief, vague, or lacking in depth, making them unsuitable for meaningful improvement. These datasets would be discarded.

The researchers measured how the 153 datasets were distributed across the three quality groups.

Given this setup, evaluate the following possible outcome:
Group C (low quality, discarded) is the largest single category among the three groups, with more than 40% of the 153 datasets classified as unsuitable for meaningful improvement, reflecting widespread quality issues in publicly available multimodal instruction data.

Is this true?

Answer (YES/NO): NO